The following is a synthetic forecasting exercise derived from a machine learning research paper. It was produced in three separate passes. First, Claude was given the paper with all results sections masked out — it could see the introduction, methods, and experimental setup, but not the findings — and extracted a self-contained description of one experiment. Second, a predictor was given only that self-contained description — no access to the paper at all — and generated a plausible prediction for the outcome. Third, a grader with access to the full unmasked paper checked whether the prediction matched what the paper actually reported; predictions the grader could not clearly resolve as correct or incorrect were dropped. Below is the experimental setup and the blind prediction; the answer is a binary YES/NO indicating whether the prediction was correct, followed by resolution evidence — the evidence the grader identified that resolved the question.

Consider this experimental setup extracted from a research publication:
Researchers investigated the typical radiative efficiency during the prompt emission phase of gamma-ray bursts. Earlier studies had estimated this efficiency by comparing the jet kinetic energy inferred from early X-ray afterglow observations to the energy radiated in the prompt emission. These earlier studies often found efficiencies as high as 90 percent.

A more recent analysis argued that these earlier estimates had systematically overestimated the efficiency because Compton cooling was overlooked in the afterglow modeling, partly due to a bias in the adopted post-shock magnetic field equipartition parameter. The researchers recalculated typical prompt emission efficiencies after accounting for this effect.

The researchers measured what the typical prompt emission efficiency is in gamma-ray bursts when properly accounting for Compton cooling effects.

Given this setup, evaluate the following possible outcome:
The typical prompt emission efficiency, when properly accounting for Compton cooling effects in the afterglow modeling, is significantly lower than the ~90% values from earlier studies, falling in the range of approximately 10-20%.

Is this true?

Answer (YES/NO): YES